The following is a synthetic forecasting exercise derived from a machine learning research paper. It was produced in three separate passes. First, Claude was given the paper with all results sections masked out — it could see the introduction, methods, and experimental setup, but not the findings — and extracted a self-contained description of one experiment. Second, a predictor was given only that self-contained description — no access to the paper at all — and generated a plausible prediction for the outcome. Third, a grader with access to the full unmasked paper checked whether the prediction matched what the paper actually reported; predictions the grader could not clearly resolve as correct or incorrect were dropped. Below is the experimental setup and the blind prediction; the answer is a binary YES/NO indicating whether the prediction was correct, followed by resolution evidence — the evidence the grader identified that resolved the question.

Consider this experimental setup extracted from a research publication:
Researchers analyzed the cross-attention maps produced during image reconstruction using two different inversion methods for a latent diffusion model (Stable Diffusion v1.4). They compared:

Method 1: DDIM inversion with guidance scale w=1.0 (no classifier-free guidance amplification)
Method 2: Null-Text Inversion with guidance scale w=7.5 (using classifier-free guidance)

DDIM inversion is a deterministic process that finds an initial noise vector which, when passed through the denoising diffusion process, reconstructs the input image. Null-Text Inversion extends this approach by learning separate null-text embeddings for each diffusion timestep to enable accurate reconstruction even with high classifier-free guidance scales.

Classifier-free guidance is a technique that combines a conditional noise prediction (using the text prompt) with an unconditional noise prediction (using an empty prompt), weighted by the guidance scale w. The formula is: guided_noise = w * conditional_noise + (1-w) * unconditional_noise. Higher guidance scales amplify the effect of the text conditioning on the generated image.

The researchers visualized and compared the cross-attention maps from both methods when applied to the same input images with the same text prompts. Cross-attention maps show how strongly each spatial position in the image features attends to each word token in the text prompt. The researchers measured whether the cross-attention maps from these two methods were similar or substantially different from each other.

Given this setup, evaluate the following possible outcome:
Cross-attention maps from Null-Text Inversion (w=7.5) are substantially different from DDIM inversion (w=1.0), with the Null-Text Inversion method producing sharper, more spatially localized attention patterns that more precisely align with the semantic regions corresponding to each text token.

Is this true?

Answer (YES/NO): NO